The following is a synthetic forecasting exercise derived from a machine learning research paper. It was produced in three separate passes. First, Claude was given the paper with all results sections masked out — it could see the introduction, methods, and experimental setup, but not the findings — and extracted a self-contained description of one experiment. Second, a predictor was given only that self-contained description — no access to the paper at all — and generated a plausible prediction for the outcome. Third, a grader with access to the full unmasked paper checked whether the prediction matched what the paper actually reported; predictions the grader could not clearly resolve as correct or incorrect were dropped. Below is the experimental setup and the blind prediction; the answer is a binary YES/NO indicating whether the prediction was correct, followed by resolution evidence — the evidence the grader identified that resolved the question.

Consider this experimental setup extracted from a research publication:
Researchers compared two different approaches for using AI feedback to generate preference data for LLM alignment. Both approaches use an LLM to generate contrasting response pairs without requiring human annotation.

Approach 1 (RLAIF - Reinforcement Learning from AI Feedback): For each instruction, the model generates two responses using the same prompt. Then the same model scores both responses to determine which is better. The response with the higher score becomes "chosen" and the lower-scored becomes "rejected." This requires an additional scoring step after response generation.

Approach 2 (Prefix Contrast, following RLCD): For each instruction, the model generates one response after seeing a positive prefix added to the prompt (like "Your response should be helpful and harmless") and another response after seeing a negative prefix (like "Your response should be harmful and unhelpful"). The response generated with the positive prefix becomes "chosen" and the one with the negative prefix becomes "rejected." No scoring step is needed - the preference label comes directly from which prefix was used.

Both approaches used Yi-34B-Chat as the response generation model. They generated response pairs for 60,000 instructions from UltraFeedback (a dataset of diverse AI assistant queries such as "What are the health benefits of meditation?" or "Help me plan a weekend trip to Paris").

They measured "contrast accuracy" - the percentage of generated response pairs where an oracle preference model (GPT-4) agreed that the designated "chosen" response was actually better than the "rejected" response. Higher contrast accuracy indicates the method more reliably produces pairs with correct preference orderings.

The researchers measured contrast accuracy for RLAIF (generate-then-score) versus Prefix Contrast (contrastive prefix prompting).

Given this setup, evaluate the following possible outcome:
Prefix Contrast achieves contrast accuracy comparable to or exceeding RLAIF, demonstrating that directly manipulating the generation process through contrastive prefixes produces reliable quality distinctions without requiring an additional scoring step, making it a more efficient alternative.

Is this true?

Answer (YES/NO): YES